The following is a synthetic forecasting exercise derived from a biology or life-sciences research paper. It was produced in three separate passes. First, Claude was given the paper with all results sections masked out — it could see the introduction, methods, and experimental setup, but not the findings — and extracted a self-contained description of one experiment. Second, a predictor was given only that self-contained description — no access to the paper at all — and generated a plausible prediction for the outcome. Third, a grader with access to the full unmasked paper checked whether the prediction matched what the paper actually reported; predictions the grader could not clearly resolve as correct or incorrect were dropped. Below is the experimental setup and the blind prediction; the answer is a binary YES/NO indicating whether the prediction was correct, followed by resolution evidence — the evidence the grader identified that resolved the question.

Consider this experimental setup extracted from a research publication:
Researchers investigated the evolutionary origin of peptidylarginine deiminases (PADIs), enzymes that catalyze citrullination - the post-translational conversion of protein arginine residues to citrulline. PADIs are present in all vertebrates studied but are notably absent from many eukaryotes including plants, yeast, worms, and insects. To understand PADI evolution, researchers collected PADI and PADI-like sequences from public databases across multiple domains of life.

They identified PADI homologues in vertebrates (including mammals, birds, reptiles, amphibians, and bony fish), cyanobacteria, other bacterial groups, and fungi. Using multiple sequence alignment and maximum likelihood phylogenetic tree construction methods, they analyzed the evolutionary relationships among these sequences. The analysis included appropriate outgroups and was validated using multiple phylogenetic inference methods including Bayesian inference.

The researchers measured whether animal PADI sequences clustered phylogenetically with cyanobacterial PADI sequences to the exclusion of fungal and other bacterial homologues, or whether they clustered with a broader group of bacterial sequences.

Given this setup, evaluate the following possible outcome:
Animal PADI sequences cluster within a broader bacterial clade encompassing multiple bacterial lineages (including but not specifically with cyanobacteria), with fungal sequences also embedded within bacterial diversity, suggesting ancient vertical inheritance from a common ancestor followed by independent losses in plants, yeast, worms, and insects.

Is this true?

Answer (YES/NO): NO